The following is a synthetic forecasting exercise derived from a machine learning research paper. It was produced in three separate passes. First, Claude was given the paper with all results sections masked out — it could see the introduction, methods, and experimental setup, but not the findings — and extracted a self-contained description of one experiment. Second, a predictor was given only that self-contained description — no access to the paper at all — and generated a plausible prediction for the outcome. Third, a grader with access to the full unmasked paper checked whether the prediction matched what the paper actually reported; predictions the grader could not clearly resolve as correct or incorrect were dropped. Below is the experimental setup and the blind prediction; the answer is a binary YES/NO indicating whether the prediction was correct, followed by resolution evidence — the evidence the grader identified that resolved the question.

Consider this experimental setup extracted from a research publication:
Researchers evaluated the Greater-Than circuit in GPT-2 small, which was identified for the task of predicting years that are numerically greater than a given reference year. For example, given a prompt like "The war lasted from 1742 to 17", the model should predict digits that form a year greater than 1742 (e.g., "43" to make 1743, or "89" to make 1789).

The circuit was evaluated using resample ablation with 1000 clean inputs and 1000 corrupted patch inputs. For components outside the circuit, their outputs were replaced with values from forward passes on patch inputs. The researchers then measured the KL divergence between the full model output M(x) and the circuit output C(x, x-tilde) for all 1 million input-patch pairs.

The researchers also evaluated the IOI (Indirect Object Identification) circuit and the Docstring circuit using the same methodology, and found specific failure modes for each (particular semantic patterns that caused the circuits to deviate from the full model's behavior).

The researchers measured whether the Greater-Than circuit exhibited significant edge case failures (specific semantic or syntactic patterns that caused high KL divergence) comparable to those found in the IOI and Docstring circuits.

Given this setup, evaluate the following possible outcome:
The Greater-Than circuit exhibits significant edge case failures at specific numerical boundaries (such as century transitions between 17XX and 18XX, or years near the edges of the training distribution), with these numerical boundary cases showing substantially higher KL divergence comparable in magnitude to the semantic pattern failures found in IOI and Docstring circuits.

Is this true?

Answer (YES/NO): NO